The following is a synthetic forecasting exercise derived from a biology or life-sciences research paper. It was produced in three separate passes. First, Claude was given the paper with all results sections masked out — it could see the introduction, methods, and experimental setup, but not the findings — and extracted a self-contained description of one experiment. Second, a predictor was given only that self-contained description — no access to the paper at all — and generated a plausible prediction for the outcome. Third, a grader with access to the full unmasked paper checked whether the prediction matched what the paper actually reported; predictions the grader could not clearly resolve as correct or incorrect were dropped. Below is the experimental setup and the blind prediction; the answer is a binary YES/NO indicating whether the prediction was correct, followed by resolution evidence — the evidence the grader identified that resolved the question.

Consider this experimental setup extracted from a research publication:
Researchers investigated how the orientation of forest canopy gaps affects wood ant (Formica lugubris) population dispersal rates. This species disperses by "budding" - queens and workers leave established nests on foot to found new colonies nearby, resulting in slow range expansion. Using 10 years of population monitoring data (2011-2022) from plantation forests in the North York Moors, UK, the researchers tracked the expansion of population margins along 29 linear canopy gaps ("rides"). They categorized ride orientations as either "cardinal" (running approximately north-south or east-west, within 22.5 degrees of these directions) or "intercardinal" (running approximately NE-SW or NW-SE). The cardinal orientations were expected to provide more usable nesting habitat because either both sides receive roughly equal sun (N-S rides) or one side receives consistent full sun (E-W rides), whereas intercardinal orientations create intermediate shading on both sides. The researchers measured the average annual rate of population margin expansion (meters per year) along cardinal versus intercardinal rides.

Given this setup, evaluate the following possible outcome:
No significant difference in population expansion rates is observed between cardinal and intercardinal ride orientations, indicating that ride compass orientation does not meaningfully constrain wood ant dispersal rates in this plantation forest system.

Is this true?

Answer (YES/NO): NO